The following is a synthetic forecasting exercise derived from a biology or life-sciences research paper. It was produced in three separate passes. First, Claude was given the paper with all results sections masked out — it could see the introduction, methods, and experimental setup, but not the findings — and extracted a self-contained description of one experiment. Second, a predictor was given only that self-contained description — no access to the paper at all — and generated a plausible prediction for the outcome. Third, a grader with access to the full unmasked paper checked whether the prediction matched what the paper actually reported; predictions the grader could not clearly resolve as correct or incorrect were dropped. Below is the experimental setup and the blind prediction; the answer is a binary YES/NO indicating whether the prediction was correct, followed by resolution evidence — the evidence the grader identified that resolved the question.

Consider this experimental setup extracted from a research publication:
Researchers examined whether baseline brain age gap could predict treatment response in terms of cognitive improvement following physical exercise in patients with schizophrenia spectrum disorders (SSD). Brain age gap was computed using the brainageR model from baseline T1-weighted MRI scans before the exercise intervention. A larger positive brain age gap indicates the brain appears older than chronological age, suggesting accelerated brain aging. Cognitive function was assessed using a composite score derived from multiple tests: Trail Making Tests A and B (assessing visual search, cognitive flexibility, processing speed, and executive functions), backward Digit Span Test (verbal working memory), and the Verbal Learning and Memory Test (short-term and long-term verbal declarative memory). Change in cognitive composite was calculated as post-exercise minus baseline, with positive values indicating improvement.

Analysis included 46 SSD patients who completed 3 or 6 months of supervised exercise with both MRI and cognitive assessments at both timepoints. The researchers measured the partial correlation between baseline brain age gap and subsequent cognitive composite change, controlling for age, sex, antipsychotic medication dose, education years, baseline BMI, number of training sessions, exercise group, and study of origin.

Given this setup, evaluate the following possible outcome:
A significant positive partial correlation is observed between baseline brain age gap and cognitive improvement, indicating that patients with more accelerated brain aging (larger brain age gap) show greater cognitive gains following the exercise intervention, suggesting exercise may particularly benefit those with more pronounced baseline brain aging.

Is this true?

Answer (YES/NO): NO